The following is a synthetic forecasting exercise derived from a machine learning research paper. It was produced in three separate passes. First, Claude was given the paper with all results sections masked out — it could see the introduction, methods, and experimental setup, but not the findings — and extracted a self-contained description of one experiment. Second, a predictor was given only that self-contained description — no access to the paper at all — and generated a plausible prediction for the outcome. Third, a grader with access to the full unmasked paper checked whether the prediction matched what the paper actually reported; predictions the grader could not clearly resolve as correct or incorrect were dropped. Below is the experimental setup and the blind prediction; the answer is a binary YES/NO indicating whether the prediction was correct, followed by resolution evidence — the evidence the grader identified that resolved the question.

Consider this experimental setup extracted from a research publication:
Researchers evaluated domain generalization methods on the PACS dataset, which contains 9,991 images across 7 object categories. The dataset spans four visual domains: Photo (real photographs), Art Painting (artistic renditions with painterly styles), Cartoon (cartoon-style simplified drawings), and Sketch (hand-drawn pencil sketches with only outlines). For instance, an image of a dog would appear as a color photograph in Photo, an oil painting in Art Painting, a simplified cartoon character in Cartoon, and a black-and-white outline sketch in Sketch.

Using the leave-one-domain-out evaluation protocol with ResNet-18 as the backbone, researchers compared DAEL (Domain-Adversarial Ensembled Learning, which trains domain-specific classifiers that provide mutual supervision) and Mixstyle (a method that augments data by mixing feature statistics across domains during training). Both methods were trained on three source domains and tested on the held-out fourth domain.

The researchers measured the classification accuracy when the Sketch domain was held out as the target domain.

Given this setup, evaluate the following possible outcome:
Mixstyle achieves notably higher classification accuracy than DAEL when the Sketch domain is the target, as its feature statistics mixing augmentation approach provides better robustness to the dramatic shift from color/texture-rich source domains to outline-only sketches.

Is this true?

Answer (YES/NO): NO